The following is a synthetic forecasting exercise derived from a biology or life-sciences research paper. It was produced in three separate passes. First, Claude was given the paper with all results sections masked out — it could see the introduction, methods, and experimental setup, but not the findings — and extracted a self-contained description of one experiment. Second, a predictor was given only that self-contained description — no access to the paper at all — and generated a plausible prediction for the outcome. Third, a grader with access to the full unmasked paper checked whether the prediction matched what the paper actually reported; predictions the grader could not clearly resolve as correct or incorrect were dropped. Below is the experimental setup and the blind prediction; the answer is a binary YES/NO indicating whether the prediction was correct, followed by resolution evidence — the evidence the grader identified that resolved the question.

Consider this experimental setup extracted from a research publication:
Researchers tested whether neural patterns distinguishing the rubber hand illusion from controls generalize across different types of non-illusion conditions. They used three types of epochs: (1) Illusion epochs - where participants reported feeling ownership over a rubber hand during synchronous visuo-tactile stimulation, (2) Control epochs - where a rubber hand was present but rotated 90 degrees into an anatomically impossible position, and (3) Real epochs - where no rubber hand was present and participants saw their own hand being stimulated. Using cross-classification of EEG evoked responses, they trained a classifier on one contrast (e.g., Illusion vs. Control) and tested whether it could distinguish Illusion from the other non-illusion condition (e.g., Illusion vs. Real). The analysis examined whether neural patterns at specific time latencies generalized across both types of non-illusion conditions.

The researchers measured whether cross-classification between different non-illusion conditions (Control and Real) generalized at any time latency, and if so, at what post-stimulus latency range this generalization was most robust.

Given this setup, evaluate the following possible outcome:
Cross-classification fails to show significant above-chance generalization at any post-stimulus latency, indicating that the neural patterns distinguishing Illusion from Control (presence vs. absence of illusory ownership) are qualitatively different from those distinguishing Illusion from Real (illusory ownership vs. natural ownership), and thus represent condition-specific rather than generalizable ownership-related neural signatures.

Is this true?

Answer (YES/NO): NO